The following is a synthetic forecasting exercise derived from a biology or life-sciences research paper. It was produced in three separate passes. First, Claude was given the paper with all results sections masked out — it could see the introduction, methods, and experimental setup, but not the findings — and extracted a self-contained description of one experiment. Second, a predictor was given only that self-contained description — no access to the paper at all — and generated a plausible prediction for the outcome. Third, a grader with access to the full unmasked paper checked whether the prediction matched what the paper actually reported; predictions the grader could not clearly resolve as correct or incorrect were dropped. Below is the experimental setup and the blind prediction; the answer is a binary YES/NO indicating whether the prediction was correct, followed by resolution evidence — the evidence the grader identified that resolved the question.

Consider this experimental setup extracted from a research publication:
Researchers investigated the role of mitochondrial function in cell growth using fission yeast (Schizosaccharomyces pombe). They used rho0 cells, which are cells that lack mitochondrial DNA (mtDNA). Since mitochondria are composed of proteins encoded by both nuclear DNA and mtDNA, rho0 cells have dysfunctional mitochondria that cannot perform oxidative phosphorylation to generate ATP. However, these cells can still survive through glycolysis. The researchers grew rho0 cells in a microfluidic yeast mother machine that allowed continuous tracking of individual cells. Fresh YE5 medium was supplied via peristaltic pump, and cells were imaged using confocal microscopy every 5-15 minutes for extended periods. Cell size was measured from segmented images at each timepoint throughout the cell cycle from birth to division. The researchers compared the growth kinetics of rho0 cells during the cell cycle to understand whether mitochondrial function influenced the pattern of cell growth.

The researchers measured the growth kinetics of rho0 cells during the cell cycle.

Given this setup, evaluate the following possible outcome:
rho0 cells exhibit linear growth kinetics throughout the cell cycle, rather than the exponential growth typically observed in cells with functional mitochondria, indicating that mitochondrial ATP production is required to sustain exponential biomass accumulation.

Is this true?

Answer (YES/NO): YES